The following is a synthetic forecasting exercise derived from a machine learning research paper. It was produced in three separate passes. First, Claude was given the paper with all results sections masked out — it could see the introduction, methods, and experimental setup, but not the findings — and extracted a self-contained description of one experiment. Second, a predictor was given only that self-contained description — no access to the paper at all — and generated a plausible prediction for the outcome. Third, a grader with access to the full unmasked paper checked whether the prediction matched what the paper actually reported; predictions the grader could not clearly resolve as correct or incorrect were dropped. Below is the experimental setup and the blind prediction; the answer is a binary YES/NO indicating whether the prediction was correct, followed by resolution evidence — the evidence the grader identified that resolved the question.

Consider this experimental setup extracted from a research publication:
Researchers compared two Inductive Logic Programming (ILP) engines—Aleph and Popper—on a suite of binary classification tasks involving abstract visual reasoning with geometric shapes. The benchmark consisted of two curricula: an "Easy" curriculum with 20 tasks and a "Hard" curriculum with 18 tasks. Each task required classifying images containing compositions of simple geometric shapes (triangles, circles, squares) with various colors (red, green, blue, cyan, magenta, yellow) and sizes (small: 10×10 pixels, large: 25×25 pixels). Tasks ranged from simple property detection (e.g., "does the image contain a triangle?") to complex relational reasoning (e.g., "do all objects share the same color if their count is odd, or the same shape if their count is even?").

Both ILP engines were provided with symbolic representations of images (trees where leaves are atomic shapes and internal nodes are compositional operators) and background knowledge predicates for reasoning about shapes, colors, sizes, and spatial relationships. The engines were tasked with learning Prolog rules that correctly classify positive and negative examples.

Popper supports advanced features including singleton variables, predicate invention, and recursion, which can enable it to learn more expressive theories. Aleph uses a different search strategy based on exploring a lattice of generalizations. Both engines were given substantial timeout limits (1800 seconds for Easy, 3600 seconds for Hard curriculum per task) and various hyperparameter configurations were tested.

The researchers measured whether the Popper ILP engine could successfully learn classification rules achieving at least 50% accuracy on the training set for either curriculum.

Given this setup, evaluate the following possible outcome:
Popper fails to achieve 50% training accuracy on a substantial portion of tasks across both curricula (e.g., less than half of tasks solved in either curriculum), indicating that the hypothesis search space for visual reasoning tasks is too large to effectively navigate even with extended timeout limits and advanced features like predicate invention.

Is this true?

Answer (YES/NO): YES